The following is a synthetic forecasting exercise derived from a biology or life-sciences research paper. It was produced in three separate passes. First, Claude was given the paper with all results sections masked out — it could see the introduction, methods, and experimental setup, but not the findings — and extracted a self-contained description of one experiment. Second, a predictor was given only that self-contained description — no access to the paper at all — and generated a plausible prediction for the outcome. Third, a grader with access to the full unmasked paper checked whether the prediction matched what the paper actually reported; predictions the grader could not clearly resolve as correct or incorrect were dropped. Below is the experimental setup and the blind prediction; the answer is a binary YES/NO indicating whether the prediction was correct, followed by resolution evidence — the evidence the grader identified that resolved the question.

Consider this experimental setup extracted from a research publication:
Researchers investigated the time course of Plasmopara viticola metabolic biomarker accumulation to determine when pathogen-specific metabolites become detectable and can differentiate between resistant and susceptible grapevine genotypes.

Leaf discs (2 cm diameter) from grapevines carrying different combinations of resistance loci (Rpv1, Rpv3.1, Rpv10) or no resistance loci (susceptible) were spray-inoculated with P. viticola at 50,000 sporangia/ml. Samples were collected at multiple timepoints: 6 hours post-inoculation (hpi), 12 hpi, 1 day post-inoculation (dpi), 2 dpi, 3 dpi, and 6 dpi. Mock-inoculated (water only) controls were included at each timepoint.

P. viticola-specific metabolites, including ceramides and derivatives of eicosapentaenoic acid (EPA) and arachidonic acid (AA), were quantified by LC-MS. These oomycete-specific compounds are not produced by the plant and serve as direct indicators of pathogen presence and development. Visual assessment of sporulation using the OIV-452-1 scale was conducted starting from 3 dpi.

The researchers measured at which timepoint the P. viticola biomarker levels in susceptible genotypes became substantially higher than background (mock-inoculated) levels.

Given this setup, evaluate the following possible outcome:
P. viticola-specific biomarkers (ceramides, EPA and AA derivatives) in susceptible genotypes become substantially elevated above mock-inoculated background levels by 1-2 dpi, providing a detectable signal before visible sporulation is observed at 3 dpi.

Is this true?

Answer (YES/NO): NO